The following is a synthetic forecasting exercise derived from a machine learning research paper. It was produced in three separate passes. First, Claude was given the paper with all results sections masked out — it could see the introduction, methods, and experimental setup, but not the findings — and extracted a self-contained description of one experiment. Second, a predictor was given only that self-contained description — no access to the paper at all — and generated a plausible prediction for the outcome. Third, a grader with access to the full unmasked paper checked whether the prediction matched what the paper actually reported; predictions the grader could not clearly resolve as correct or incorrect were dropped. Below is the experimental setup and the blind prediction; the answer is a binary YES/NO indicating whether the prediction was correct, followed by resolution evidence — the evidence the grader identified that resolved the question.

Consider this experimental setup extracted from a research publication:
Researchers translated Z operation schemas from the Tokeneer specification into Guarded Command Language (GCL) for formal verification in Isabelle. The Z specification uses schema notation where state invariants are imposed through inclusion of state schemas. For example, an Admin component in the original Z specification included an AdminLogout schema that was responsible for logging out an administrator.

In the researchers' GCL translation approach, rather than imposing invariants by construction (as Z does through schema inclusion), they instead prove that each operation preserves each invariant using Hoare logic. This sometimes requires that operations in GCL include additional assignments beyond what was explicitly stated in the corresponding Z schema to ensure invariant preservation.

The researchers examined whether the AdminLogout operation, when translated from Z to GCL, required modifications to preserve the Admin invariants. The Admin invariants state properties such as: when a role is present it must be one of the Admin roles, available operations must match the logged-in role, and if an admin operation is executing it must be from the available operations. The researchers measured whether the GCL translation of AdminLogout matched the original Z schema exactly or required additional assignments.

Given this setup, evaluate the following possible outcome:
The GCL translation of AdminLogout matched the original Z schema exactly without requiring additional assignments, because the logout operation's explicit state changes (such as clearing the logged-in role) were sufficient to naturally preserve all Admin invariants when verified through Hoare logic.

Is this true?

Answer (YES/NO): NO